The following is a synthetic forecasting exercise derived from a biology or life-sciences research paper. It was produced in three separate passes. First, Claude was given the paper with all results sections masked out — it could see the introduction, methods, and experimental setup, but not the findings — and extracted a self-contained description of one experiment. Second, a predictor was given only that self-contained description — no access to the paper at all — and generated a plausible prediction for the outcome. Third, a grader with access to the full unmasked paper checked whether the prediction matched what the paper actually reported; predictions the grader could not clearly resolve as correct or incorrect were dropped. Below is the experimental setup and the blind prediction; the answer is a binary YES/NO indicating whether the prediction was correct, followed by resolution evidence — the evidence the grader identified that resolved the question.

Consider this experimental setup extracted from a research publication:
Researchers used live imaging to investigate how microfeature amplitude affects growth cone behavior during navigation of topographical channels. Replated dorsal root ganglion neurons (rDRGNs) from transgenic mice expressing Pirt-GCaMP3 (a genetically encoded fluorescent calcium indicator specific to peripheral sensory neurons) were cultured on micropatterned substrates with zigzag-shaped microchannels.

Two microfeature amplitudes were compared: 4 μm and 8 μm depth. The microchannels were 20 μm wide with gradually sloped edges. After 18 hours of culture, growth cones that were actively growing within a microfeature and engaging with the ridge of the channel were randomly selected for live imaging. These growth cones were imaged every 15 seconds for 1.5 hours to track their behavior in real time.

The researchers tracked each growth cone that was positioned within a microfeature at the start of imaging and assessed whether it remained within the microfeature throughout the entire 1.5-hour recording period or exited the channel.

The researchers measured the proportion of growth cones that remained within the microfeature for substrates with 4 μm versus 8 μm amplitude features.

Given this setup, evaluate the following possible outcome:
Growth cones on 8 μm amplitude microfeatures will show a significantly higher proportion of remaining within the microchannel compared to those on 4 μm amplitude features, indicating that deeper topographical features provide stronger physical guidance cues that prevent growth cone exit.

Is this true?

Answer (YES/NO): YES